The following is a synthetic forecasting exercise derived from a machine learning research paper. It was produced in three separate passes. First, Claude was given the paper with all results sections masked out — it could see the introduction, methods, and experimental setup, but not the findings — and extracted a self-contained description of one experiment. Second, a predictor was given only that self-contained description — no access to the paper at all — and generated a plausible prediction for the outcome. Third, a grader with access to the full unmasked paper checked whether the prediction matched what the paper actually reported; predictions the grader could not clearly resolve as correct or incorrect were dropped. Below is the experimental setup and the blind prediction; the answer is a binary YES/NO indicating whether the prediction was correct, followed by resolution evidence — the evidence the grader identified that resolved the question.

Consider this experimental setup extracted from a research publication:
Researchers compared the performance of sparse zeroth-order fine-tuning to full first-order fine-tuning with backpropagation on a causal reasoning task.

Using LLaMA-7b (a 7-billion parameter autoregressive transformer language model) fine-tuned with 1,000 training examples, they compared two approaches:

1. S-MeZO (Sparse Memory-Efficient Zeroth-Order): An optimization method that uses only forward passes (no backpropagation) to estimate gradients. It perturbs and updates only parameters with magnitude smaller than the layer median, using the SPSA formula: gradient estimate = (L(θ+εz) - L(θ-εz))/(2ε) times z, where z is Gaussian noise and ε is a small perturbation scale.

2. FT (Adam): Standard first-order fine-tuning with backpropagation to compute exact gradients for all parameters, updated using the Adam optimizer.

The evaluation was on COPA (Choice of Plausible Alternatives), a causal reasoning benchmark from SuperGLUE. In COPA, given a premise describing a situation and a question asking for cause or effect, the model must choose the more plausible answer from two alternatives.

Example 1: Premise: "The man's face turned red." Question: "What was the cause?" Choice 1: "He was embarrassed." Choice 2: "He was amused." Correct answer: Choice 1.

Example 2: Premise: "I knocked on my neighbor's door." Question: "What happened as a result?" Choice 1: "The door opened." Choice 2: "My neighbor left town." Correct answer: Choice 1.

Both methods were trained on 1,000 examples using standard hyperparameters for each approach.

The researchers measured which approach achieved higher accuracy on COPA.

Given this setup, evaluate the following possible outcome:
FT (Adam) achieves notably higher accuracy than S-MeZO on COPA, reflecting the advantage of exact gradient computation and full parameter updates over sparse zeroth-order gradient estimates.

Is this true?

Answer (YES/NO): NO